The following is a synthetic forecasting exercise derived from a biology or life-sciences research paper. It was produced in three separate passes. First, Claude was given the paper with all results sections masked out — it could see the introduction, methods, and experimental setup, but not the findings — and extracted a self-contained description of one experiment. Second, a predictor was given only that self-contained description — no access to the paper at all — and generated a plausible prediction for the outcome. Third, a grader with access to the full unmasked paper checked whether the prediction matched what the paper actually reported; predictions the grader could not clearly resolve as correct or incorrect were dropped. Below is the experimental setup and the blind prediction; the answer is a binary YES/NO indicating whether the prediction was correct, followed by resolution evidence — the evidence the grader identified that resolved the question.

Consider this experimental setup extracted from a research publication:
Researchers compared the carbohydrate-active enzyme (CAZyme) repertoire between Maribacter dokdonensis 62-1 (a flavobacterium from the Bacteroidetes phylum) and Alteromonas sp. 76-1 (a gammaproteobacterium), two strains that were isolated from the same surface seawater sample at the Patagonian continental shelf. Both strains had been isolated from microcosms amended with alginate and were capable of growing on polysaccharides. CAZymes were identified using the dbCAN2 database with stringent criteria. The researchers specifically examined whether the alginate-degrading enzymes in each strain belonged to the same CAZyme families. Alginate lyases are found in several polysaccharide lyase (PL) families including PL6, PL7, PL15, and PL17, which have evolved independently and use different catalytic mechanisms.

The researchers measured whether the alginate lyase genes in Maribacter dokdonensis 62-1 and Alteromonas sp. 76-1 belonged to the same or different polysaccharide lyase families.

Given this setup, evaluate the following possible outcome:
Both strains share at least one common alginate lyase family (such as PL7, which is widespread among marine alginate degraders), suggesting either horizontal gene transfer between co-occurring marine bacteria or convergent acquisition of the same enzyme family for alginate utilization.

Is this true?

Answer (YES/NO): YES